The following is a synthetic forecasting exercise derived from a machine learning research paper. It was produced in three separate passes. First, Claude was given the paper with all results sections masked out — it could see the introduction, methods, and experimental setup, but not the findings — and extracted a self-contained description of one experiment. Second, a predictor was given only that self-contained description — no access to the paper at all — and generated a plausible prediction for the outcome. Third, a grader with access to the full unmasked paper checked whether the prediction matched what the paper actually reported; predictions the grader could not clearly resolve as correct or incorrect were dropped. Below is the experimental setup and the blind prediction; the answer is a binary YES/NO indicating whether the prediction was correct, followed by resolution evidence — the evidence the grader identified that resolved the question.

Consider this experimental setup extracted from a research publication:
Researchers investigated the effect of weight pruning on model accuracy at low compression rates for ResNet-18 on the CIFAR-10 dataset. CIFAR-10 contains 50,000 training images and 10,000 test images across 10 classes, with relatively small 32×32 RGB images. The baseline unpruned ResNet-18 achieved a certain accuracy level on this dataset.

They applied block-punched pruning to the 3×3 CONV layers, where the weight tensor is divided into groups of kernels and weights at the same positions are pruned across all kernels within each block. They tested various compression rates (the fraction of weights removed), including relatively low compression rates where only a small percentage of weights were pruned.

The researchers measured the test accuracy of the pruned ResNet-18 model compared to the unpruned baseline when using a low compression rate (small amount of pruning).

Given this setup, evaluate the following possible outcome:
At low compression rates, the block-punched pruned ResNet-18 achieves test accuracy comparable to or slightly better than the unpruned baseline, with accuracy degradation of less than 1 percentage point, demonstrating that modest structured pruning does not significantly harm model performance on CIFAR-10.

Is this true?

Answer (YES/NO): YES